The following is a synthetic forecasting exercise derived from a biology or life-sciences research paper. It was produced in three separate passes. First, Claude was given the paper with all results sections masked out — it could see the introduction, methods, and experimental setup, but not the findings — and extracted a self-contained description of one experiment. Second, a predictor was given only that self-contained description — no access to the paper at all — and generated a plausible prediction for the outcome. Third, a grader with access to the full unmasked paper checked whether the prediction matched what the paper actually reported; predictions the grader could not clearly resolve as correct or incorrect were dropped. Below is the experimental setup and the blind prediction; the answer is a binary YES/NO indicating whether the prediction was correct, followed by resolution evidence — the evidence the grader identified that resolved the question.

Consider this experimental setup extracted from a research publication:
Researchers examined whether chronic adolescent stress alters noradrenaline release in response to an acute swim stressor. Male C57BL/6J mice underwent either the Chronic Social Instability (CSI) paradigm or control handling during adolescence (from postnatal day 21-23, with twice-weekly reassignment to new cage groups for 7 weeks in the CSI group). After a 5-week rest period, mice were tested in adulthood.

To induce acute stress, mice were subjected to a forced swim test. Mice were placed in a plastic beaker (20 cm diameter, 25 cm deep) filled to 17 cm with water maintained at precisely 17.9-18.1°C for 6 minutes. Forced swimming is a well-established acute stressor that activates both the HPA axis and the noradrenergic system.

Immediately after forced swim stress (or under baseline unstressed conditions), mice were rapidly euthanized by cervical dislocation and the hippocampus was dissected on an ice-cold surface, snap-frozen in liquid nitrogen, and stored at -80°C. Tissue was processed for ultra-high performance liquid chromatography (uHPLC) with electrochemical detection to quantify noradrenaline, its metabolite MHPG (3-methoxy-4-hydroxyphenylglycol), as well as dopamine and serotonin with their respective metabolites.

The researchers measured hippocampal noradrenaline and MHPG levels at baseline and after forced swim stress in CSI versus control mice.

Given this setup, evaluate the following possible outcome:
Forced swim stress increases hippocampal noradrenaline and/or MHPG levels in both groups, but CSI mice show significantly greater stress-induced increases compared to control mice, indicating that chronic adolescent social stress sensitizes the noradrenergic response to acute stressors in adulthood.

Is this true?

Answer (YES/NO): NO